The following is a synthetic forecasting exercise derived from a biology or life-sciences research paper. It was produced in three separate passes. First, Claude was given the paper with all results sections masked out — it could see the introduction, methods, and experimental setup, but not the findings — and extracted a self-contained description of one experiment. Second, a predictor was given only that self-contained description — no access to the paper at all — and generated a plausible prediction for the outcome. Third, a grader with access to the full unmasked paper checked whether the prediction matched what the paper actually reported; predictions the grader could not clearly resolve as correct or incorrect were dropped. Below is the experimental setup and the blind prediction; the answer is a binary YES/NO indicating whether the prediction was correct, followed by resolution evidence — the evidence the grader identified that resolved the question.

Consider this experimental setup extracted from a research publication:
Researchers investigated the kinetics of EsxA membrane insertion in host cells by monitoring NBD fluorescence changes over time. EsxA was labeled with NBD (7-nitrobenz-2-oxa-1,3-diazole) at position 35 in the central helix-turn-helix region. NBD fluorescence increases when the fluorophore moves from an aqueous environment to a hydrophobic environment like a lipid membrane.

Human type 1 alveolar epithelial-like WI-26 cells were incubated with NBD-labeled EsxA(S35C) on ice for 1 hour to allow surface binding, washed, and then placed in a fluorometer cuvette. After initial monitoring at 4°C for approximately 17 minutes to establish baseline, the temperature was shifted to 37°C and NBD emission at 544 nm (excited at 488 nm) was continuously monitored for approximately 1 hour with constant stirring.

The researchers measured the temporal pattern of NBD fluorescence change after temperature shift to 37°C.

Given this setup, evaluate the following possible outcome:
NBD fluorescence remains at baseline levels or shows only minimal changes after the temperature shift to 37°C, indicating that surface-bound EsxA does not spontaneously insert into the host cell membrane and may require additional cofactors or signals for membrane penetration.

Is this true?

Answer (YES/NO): NO